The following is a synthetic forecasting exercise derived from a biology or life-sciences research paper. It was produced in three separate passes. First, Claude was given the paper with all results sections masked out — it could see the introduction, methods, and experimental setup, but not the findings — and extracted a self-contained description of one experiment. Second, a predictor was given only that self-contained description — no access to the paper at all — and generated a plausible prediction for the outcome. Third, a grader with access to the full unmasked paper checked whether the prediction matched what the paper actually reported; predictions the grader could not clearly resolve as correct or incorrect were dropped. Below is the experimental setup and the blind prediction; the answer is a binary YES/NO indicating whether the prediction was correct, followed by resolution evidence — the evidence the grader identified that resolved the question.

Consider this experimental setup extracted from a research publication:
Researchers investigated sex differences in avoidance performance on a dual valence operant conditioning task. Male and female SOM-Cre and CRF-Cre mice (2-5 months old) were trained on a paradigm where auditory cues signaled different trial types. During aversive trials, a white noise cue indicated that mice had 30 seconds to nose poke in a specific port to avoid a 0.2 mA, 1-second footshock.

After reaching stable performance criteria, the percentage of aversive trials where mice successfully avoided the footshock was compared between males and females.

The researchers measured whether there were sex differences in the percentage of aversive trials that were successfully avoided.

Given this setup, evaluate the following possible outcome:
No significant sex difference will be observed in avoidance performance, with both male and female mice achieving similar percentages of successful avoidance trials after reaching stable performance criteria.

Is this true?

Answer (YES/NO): YES